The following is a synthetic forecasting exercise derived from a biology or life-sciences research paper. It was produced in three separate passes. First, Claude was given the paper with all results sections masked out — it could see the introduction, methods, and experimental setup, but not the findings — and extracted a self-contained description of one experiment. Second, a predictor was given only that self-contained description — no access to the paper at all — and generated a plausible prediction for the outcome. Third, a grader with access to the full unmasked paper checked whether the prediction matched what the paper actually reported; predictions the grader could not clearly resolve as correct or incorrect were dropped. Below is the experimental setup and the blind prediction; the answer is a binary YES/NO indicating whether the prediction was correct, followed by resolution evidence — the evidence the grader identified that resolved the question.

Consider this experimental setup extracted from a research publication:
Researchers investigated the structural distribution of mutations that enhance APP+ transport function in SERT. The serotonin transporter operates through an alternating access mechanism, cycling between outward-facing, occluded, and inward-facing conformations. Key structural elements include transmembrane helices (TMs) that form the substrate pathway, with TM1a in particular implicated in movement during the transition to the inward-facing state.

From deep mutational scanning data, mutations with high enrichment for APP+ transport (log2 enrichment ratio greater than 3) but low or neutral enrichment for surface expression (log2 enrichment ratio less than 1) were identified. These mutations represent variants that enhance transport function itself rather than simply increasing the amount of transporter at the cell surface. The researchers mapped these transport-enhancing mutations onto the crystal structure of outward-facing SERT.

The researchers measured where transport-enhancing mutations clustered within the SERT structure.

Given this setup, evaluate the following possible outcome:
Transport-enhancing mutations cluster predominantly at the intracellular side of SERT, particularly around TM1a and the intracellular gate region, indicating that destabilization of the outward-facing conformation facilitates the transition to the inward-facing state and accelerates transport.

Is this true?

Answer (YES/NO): YES